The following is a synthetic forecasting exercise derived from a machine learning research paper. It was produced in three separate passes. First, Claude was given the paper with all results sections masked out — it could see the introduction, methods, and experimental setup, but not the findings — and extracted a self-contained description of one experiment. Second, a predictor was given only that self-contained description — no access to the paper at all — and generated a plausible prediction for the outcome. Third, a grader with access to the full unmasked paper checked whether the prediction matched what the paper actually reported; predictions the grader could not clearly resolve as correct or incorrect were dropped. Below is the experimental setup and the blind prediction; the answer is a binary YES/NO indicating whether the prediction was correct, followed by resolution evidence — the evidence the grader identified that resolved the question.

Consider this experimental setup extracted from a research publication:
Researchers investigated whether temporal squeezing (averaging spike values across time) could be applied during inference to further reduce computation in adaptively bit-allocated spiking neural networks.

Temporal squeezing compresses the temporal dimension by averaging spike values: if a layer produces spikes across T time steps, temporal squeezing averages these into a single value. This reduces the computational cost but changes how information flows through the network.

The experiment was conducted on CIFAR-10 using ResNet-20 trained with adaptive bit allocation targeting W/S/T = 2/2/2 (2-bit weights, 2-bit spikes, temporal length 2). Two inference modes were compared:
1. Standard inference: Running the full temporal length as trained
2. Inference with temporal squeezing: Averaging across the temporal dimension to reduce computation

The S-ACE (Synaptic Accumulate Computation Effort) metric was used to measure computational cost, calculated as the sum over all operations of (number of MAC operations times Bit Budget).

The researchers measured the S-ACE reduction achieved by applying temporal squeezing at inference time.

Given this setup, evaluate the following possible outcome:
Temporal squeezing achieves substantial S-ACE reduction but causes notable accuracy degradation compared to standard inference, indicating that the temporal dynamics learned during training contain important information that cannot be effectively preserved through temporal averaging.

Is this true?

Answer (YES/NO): NO